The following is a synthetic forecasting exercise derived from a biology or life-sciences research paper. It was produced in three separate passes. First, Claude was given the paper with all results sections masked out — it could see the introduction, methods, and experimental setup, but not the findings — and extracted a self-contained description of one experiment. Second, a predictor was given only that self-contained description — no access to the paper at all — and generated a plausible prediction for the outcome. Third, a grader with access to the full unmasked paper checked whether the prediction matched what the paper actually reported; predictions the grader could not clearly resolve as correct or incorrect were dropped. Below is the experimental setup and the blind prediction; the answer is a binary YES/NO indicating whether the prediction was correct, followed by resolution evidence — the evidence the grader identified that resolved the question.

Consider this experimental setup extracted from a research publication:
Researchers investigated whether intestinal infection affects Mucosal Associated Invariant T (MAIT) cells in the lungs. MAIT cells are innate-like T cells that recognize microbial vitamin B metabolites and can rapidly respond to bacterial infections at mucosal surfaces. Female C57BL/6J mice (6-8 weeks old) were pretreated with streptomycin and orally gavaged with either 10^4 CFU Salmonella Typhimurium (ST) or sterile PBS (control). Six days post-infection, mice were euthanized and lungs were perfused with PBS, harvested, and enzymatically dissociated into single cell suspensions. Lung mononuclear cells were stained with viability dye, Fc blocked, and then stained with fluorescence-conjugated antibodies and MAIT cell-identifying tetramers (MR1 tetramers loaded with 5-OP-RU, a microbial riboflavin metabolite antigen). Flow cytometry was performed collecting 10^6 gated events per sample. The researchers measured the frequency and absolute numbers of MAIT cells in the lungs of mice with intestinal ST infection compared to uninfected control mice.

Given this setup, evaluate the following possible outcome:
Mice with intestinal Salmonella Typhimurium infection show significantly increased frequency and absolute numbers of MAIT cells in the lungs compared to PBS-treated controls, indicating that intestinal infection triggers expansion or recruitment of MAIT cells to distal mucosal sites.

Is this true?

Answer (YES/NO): NO